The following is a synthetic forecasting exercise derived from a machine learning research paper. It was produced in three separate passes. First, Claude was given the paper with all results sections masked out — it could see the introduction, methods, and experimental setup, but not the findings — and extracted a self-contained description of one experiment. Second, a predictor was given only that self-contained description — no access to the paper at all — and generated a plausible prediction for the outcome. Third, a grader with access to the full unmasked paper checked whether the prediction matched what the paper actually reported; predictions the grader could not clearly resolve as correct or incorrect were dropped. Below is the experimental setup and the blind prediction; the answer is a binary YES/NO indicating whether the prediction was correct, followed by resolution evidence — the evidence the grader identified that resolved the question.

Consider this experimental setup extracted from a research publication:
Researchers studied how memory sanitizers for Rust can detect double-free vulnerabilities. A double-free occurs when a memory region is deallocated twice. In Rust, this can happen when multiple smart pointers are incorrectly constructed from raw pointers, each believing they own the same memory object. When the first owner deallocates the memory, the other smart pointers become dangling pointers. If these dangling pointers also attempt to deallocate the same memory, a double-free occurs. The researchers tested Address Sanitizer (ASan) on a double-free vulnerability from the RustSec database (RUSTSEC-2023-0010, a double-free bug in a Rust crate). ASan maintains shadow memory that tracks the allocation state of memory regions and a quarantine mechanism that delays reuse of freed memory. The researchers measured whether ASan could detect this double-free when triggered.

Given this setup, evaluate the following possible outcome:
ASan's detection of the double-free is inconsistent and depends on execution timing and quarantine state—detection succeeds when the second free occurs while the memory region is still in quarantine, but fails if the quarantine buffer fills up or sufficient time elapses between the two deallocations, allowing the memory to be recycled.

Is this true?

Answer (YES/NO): NO